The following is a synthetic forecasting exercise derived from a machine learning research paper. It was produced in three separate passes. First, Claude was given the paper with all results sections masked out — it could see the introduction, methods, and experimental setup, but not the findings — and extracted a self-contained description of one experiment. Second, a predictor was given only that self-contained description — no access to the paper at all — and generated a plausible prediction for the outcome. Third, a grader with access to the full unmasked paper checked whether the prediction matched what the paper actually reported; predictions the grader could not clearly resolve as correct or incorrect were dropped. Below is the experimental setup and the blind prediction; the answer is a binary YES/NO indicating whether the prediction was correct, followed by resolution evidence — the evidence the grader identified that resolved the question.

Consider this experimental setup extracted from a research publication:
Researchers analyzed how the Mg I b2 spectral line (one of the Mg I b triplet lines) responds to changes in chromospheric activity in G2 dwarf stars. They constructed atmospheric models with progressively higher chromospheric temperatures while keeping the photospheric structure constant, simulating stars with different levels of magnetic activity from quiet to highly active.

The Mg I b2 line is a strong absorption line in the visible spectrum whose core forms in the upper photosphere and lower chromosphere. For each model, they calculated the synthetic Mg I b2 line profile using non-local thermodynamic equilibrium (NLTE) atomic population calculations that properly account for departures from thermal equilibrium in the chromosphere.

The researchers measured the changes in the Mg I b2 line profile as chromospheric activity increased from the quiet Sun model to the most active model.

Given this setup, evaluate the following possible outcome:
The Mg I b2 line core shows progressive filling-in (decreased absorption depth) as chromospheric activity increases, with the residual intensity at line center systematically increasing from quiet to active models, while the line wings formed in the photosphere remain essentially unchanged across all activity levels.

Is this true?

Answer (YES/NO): NO